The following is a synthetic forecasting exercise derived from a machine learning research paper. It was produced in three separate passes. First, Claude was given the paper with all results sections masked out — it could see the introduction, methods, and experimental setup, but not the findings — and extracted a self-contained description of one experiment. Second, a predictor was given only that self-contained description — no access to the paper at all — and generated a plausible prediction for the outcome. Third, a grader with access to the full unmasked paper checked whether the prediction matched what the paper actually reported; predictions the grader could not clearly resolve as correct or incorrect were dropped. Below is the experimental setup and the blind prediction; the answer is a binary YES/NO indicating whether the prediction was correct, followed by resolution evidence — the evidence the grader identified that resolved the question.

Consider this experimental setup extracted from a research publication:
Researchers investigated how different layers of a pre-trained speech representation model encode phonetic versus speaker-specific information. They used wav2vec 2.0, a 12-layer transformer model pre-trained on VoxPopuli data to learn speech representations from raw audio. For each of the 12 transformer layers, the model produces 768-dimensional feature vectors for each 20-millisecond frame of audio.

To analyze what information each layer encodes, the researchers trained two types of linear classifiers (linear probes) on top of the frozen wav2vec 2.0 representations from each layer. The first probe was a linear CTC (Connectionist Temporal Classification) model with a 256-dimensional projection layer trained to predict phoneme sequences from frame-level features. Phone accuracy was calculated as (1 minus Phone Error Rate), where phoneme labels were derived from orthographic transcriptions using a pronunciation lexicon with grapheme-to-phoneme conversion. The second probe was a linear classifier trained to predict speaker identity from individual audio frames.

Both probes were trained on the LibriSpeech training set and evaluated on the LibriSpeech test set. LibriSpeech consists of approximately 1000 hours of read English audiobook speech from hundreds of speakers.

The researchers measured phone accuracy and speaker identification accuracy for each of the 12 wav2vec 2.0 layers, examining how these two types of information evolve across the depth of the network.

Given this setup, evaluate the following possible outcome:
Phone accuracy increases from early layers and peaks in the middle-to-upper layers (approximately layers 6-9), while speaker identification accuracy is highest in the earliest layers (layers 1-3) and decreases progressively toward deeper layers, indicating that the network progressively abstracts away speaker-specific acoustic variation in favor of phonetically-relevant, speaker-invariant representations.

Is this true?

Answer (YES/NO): NO